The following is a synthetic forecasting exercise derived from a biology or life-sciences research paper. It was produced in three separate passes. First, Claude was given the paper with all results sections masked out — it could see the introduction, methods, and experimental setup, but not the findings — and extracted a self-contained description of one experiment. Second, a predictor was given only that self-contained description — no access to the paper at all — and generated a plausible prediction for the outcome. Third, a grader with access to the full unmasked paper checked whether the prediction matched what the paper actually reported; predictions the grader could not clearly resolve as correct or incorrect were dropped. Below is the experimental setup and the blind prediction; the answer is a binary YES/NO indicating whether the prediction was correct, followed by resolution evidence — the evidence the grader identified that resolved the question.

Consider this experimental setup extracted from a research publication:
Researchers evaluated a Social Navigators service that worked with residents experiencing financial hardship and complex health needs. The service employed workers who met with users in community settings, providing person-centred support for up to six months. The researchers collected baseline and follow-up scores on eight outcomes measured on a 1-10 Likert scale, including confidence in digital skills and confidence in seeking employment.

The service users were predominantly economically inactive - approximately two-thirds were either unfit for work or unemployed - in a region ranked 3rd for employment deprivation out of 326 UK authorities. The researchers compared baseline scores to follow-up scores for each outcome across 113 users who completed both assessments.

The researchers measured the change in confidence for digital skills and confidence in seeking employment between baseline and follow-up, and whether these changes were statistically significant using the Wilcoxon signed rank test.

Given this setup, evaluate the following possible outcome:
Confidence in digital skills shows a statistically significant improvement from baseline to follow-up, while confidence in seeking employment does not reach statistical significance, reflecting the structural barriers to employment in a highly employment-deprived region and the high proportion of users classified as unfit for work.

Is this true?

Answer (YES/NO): NO